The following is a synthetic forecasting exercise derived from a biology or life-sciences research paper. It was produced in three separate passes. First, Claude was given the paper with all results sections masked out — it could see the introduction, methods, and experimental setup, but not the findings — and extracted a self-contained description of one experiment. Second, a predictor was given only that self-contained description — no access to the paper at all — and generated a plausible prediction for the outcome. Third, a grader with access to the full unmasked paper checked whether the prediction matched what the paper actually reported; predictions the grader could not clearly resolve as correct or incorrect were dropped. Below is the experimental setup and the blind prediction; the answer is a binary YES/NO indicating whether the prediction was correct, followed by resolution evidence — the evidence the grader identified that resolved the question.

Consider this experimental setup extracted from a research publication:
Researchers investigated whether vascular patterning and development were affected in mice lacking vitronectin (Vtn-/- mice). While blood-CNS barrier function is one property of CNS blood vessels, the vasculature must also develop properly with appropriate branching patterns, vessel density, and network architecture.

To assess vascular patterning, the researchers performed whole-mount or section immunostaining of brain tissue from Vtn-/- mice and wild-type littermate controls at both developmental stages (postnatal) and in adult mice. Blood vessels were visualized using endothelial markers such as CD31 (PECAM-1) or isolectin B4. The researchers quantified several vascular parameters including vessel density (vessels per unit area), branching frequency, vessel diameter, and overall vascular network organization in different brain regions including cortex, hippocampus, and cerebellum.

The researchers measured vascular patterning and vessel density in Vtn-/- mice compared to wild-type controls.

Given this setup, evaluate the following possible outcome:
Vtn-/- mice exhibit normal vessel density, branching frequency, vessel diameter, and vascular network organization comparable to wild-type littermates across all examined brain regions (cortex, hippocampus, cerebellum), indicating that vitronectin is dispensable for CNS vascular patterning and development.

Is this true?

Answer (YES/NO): NO